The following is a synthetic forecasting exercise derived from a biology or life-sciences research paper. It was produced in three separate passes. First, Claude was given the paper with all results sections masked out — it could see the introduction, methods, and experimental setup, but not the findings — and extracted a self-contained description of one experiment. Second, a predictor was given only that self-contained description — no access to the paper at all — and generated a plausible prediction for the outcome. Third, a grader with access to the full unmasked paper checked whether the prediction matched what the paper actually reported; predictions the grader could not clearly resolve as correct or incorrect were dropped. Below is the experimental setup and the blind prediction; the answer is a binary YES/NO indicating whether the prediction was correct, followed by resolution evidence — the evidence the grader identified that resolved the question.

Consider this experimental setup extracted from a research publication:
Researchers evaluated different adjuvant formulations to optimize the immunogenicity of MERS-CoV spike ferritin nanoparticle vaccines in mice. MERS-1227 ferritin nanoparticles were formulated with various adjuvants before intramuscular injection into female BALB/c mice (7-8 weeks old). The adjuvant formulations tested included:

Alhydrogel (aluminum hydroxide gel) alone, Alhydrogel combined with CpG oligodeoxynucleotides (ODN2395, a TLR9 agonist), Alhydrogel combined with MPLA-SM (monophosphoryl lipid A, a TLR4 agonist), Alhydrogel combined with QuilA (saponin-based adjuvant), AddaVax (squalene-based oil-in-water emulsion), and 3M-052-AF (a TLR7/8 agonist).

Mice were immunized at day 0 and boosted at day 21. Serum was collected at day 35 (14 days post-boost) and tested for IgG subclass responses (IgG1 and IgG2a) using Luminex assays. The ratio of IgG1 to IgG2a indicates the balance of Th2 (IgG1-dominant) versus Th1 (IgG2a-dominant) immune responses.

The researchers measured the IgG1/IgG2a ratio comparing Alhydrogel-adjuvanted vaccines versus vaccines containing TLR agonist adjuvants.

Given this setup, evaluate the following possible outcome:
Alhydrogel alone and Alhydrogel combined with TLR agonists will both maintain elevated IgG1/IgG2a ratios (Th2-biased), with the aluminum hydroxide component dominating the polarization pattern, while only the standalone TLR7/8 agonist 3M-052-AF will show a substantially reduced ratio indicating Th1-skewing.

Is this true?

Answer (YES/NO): NO